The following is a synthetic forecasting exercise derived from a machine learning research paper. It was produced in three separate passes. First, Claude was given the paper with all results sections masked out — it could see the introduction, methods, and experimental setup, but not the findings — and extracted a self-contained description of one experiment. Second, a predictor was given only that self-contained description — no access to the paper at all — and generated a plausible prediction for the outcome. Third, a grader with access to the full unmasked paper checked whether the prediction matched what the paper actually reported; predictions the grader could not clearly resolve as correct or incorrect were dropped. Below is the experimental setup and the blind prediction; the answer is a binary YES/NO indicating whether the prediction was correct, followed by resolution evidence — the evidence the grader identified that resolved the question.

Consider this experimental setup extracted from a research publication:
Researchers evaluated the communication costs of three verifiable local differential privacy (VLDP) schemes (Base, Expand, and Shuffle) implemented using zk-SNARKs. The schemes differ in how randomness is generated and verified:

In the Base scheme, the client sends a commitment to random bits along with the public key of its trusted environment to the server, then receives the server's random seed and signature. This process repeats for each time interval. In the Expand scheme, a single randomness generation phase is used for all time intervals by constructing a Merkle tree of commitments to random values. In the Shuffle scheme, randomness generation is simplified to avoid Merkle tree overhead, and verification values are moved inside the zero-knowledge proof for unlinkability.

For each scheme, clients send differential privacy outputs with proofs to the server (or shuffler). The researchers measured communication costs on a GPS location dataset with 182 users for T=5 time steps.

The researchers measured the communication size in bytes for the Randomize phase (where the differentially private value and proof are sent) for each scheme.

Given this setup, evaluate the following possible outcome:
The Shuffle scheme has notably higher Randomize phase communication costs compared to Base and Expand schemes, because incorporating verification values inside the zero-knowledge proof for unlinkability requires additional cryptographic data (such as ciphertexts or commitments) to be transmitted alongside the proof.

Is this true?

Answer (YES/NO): NO